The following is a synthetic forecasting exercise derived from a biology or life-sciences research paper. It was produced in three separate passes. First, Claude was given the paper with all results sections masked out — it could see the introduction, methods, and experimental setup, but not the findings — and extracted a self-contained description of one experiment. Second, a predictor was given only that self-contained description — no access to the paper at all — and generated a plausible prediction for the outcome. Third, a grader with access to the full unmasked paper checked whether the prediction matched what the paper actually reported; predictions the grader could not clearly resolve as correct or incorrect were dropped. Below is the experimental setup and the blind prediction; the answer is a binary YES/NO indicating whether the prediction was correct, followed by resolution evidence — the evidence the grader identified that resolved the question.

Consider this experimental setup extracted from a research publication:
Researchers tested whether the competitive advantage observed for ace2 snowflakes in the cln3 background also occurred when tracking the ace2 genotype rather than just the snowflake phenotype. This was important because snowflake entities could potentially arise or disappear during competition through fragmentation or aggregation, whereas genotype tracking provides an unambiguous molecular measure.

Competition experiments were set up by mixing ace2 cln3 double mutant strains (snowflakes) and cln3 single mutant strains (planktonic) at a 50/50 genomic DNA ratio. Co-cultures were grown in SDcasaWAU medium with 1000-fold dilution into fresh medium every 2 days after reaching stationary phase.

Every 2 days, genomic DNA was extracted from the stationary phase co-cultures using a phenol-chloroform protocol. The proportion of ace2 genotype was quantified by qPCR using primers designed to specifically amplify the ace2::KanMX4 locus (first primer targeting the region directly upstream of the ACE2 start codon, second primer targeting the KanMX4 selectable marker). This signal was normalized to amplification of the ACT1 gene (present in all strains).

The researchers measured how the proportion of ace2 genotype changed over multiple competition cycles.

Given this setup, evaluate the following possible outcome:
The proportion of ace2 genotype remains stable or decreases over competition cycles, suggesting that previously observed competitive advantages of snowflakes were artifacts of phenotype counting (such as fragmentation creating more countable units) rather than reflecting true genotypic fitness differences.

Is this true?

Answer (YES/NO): NO